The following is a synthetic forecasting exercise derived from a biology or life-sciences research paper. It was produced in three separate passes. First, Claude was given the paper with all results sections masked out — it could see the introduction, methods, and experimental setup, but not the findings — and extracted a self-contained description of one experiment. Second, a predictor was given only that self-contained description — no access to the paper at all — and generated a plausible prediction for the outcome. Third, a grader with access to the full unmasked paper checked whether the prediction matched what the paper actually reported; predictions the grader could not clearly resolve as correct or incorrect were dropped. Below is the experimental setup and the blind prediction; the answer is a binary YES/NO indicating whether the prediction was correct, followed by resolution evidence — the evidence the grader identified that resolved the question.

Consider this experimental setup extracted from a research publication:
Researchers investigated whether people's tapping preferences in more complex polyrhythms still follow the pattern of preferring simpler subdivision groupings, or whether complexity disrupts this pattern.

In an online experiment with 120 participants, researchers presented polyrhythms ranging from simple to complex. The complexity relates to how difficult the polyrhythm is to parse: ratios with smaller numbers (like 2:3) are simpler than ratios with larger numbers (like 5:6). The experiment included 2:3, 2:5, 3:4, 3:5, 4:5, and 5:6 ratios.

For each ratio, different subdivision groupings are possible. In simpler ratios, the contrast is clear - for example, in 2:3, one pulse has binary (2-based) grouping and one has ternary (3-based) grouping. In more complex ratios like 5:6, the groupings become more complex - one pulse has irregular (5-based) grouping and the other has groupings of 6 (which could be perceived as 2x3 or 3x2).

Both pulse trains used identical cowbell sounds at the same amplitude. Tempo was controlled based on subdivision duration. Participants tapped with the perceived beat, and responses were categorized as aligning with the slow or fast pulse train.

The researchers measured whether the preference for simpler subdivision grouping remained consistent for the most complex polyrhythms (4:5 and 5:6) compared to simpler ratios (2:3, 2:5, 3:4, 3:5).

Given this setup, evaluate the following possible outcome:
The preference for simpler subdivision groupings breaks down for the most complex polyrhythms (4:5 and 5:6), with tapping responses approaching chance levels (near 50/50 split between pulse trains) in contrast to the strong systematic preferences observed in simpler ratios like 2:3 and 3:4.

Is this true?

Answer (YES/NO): NO